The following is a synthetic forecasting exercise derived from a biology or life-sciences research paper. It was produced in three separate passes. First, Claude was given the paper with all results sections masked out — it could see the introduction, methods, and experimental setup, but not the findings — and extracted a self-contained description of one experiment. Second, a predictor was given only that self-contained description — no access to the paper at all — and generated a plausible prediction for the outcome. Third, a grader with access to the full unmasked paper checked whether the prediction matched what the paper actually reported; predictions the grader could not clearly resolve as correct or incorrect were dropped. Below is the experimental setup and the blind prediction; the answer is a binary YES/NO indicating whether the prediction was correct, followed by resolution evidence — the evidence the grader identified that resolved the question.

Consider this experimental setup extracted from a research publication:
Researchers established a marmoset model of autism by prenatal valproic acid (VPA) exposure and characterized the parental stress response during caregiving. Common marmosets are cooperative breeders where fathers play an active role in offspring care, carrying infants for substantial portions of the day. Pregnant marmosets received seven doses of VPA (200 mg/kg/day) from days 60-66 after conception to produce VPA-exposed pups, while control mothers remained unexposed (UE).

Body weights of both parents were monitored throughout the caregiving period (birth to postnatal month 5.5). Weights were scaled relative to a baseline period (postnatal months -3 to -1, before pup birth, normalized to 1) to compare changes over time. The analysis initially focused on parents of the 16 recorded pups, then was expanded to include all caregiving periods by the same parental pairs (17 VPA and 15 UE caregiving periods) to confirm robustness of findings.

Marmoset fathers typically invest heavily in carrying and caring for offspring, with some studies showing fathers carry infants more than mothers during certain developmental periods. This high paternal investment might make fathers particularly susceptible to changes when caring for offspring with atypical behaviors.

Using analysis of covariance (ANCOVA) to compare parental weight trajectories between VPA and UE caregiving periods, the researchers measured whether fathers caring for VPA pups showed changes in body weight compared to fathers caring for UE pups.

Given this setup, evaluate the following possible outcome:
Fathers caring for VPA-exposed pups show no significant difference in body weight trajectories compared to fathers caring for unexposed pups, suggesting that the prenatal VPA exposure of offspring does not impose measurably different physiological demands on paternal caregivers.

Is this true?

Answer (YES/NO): NO